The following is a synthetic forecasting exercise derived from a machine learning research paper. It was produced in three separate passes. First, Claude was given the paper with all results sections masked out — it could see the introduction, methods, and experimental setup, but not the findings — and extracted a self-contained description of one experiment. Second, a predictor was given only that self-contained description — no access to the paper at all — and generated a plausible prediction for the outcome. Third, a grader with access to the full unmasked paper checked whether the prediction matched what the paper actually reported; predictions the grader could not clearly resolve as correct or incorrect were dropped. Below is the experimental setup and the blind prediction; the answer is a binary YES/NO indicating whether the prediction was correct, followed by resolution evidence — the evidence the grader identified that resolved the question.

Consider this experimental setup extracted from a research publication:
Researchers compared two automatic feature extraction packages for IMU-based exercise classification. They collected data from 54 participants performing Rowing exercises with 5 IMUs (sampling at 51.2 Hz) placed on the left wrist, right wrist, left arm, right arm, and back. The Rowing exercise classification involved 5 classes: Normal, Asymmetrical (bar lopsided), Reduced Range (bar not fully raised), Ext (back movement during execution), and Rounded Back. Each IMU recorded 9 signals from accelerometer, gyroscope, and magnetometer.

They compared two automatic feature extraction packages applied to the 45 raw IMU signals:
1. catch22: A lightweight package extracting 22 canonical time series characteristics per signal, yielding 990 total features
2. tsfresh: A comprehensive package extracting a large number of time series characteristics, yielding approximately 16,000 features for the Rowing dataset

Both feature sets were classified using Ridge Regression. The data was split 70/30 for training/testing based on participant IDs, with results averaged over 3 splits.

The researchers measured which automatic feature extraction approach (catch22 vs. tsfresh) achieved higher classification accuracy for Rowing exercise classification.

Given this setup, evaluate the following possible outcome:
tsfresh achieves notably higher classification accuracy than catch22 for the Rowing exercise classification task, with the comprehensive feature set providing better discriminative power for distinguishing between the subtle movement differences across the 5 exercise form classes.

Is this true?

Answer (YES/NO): YES